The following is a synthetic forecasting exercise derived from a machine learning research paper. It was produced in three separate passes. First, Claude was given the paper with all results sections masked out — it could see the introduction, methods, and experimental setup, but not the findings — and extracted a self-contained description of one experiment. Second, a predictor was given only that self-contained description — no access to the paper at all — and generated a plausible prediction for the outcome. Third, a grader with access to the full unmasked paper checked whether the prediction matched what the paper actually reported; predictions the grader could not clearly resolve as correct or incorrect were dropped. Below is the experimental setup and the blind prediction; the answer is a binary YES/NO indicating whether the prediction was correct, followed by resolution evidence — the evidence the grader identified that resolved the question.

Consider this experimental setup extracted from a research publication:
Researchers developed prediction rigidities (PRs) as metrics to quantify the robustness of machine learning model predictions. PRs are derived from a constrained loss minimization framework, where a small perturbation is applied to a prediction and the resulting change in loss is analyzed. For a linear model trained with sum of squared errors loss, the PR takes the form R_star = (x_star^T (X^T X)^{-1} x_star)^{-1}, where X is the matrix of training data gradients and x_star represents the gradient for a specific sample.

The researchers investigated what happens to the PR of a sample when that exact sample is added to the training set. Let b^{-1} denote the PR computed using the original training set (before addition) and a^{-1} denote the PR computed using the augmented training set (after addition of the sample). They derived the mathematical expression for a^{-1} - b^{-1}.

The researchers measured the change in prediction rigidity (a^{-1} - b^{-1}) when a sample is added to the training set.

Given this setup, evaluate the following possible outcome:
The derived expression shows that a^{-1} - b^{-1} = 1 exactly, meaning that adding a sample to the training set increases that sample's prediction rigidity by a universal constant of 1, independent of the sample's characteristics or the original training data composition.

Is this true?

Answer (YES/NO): YES